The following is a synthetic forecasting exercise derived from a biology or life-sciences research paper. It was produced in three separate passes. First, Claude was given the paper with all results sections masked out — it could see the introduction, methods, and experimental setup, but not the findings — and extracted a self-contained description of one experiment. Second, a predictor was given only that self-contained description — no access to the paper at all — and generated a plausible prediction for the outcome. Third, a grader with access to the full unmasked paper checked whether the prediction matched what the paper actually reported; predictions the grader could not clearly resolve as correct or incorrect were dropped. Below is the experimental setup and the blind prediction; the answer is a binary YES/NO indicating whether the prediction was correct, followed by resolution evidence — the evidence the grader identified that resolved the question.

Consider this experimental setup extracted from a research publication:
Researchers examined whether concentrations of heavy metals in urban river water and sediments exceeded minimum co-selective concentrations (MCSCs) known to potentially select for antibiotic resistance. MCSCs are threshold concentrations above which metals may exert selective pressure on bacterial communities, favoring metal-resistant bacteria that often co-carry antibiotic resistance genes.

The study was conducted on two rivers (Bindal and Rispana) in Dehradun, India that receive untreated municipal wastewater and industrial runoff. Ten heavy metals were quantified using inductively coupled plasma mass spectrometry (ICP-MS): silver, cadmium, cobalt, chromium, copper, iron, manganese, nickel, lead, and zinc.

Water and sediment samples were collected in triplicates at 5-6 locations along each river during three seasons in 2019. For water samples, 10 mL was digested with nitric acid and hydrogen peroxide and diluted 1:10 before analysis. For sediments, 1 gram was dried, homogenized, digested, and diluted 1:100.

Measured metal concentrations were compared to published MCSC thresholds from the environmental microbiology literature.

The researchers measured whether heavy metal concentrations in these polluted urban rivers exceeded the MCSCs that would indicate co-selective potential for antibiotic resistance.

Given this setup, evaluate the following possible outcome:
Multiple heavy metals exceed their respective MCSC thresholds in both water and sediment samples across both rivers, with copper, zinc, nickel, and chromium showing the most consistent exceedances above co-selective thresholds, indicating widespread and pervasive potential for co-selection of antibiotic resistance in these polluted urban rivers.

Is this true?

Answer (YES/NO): NO